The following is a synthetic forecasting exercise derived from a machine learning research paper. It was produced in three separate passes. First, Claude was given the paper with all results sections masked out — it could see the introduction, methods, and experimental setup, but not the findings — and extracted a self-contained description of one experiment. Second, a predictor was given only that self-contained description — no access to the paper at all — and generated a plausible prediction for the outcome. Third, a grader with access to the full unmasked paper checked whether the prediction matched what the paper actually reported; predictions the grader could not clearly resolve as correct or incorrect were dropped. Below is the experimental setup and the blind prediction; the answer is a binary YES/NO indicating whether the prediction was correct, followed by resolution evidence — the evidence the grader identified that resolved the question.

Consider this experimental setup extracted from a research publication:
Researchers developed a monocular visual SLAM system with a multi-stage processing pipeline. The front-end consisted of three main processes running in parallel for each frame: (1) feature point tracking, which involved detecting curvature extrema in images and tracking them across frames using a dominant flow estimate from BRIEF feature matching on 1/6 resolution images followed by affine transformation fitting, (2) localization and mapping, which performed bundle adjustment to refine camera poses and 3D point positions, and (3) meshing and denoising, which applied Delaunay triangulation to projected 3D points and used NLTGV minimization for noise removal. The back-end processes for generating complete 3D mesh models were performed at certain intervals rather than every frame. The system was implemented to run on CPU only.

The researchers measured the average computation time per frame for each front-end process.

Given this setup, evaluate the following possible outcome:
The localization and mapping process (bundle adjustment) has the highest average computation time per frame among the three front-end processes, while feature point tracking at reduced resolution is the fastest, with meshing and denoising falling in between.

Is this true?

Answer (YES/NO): NO